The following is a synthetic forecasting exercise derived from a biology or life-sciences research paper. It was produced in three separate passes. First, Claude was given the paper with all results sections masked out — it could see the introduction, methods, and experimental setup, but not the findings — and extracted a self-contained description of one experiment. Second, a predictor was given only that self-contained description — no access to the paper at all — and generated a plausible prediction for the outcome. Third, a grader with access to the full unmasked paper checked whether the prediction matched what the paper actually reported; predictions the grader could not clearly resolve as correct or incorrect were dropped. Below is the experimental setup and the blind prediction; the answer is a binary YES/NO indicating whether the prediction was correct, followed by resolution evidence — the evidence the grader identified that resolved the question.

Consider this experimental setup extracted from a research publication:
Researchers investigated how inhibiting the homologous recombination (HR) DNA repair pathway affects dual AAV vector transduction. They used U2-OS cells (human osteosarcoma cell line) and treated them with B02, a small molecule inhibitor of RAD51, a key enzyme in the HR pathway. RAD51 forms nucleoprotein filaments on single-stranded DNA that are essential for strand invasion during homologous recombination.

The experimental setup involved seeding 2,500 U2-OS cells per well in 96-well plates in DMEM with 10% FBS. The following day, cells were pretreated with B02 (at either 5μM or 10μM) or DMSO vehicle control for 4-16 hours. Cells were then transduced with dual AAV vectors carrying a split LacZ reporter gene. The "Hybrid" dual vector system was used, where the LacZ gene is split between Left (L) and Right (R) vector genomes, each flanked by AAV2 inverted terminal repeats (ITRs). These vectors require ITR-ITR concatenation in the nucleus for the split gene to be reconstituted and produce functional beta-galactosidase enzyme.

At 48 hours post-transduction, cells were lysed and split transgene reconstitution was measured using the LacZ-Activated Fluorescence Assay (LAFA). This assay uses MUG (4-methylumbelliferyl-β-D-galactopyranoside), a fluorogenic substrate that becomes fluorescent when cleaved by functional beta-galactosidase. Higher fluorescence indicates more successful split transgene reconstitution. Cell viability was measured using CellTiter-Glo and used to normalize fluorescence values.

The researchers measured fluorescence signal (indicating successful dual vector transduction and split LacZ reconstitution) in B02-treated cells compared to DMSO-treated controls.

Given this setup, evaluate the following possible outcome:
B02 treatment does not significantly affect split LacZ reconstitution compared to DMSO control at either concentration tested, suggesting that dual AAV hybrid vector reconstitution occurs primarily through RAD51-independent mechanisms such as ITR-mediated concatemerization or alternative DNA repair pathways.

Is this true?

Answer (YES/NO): NO